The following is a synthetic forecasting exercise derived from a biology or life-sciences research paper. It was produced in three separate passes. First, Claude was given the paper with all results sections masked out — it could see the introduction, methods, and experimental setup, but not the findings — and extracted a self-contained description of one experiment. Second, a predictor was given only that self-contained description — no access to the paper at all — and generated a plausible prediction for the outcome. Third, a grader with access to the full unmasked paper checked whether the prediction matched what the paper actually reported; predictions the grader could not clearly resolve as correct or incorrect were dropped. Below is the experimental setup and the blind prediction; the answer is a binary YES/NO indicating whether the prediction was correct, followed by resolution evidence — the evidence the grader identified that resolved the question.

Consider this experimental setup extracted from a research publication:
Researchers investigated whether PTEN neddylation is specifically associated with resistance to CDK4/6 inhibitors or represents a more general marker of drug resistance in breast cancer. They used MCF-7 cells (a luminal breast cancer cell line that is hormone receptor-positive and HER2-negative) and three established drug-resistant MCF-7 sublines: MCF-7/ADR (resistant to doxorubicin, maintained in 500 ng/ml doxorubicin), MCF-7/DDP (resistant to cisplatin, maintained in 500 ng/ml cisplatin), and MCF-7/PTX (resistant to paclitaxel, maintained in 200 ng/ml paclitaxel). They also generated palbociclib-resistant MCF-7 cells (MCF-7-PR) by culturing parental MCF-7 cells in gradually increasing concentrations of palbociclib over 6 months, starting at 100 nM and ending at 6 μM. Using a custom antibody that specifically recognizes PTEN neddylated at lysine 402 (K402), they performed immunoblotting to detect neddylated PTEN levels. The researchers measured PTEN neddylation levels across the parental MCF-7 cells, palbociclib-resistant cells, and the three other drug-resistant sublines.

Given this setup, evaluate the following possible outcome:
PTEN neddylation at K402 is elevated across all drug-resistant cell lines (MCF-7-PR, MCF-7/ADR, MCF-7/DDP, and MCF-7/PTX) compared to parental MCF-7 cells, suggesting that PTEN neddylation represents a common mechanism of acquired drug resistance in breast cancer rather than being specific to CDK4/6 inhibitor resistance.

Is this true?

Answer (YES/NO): NO